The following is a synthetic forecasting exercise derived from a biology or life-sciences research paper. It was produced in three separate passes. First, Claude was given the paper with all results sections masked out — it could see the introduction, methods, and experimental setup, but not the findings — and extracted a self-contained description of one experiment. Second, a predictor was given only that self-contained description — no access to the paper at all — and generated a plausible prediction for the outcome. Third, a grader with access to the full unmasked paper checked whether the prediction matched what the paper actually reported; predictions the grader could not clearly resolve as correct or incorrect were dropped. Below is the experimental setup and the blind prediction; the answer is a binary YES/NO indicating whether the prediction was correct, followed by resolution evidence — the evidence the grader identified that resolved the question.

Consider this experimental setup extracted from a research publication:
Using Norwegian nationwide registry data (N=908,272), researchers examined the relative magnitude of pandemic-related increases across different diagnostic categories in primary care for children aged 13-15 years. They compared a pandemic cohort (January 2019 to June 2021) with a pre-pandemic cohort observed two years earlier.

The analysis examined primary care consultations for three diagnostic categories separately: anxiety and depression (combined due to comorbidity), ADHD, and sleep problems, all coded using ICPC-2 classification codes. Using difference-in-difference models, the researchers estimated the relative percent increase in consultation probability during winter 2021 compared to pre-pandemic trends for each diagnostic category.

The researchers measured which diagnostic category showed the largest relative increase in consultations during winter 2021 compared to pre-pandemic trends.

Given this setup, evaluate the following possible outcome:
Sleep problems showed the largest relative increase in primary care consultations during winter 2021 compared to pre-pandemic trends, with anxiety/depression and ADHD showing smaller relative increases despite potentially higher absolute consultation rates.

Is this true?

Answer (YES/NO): NO